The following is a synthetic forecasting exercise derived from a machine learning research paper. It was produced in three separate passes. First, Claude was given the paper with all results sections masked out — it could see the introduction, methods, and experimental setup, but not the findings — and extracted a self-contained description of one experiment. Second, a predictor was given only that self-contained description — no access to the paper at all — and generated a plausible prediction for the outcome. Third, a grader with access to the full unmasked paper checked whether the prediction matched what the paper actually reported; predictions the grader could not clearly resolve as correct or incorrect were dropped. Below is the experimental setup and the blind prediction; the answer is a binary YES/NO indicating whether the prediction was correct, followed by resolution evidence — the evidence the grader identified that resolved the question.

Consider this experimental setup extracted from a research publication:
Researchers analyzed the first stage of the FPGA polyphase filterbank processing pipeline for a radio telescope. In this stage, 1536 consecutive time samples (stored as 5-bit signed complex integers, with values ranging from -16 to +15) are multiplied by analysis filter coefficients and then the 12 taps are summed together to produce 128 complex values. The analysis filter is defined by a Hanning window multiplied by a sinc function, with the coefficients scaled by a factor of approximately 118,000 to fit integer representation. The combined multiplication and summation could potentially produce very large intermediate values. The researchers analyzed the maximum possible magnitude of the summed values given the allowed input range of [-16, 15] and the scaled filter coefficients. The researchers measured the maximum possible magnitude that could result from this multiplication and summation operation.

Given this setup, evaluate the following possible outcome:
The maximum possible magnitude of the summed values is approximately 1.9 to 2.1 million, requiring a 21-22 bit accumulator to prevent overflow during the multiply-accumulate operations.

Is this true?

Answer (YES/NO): YES